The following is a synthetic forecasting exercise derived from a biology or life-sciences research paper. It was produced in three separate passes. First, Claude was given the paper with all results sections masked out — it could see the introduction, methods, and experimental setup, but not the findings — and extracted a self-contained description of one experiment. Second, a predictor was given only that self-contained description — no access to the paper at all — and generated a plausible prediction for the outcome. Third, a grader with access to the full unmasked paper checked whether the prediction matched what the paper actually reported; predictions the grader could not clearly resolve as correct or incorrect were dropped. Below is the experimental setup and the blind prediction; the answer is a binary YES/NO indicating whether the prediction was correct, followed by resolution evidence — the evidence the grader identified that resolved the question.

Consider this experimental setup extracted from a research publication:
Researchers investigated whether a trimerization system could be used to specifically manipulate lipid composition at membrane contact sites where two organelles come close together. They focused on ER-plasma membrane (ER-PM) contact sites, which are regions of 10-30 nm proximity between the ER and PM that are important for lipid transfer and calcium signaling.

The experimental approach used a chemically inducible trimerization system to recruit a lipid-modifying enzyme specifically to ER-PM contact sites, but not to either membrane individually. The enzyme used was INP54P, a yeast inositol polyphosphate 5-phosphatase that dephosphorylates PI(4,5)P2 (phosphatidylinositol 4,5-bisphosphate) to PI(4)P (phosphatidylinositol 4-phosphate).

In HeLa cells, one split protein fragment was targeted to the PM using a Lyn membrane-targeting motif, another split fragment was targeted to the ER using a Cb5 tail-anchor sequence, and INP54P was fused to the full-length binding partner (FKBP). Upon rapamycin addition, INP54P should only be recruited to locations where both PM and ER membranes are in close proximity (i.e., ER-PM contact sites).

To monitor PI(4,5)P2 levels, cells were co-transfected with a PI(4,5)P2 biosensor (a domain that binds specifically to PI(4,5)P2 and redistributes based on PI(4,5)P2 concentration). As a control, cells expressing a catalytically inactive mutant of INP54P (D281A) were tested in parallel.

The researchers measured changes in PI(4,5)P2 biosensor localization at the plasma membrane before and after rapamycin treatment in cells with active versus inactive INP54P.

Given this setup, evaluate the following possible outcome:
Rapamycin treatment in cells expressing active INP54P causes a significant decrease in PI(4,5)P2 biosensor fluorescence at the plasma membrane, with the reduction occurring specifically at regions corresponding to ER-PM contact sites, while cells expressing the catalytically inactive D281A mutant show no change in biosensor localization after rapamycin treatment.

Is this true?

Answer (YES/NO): YES